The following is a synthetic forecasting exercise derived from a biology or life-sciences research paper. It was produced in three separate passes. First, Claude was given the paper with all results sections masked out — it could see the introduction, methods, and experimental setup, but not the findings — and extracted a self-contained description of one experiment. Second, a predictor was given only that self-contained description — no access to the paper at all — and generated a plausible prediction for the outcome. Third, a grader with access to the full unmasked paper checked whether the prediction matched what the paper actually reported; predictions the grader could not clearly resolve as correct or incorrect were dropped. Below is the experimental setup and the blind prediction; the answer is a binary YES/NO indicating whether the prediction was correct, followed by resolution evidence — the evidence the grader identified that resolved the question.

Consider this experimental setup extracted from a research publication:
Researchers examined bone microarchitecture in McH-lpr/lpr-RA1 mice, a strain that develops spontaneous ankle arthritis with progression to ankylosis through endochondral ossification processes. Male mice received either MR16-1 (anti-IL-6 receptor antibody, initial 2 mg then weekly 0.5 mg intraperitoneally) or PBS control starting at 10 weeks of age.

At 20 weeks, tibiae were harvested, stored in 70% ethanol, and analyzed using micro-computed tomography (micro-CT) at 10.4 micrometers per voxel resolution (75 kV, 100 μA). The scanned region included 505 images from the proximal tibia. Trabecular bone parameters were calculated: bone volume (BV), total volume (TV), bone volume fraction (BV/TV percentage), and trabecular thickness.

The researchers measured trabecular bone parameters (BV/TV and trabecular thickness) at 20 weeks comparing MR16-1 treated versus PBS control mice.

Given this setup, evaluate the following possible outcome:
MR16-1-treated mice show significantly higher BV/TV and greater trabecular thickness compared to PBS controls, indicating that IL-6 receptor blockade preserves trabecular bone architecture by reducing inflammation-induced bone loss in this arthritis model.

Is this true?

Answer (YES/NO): NO